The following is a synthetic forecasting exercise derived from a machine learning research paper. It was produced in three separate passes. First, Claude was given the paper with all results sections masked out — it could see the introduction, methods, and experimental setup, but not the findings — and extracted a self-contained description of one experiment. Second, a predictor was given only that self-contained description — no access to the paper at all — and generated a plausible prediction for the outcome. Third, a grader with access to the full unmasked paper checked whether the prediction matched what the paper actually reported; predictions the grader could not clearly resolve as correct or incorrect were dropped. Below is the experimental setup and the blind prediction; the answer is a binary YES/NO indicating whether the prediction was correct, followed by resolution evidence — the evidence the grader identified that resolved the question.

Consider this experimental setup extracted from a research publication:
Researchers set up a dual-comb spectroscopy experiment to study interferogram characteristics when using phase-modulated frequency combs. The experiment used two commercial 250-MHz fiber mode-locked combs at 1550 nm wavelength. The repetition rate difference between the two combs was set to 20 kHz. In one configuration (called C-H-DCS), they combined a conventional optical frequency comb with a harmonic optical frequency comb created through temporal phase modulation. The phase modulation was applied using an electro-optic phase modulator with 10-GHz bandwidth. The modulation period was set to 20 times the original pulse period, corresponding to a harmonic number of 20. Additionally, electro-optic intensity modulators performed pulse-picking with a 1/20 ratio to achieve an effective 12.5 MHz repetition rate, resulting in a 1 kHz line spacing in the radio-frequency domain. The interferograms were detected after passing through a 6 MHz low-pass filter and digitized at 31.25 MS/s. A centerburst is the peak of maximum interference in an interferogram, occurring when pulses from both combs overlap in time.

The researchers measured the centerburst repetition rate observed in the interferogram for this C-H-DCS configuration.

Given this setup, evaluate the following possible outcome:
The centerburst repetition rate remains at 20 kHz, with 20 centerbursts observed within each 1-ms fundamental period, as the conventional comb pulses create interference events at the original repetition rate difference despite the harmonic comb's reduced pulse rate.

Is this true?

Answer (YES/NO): YES